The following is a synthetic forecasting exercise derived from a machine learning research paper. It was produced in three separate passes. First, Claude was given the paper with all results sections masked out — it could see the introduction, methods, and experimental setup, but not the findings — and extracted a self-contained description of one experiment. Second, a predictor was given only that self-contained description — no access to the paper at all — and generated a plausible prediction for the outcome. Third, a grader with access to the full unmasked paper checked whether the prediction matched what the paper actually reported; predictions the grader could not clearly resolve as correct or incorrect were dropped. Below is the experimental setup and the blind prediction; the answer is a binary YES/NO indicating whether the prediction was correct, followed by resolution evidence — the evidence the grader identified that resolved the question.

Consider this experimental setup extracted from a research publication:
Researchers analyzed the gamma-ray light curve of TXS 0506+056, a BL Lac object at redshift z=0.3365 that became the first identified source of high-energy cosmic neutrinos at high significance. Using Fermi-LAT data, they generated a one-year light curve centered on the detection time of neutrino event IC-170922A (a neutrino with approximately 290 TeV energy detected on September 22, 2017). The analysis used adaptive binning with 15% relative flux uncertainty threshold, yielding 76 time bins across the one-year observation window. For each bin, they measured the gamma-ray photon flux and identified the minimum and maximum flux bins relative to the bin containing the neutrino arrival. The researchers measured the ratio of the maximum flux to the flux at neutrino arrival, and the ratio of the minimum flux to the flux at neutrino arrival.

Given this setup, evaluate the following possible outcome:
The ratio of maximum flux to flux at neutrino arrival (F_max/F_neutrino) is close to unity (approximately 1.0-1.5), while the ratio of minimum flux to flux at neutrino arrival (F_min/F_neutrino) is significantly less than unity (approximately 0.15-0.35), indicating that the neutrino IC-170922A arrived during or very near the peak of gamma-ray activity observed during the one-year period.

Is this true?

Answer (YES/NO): NO